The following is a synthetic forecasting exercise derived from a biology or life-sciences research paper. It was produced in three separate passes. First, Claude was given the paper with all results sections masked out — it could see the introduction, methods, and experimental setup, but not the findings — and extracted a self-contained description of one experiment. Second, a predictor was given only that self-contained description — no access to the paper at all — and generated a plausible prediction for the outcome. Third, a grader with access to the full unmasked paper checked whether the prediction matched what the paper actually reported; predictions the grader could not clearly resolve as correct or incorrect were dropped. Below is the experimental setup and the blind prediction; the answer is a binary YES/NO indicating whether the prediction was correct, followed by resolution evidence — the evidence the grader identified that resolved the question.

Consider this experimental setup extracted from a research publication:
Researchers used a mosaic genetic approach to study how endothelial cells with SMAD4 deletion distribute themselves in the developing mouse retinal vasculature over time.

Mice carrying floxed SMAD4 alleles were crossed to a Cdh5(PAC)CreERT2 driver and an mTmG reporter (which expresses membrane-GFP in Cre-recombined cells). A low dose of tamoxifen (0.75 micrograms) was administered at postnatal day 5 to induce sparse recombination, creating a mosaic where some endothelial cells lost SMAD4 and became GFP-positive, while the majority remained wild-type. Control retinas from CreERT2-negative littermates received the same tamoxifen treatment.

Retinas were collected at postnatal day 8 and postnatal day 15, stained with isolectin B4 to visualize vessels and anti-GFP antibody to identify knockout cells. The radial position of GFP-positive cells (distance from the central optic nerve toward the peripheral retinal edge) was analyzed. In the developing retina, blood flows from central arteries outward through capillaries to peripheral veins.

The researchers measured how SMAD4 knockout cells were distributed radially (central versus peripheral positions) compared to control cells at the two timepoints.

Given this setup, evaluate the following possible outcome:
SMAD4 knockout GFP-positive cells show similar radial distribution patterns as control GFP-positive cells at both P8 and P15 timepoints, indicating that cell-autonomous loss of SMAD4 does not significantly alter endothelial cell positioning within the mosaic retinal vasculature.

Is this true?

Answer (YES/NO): NO